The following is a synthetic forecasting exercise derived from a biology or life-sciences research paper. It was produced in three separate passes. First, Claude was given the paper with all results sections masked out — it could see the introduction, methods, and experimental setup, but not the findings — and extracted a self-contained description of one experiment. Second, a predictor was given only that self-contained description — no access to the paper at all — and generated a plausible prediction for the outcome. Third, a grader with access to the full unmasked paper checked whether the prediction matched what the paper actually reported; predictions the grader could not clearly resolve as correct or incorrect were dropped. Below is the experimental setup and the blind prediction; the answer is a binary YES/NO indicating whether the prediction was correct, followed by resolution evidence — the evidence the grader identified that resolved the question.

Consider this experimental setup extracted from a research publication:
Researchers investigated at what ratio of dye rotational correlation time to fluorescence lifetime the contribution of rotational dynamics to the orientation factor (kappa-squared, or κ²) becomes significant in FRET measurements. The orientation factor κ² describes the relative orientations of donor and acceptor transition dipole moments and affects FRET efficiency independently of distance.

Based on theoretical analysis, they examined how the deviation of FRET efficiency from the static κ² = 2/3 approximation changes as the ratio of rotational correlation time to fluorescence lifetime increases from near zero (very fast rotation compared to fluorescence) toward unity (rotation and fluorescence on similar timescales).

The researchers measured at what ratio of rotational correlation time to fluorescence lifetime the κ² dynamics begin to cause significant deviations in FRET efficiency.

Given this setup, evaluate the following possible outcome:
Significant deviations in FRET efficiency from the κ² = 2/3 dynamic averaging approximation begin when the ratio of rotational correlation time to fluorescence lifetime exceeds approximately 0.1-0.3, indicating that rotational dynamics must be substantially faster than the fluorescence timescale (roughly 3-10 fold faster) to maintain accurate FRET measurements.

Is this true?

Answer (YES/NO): NO